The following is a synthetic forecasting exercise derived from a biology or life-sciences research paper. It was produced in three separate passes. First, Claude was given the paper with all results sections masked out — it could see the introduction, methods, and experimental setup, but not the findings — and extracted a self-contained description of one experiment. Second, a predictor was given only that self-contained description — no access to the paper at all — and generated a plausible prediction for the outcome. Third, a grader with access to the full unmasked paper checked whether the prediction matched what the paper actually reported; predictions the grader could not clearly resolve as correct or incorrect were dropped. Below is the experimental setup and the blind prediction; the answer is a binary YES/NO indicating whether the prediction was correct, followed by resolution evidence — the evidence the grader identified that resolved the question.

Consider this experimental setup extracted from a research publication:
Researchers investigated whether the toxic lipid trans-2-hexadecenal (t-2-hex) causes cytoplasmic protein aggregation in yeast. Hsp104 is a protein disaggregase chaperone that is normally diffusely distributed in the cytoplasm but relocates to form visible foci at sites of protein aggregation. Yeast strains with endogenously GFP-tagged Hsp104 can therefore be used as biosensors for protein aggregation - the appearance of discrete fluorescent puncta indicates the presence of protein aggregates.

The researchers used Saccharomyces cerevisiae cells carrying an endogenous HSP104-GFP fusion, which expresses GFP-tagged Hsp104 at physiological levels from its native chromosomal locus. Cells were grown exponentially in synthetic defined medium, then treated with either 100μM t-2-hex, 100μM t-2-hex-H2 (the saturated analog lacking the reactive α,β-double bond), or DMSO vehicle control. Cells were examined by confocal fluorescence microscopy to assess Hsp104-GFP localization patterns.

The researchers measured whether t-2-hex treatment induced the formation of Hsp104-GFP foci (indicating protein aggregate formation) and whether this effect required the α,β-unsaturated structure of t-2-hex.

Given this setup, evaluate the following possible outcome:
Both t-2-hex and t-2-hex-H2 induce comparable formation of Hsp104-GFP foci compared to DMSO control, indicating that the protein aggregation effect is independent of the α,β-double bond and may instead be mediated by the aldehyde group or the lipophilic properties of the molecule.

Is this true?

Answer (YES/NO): NO